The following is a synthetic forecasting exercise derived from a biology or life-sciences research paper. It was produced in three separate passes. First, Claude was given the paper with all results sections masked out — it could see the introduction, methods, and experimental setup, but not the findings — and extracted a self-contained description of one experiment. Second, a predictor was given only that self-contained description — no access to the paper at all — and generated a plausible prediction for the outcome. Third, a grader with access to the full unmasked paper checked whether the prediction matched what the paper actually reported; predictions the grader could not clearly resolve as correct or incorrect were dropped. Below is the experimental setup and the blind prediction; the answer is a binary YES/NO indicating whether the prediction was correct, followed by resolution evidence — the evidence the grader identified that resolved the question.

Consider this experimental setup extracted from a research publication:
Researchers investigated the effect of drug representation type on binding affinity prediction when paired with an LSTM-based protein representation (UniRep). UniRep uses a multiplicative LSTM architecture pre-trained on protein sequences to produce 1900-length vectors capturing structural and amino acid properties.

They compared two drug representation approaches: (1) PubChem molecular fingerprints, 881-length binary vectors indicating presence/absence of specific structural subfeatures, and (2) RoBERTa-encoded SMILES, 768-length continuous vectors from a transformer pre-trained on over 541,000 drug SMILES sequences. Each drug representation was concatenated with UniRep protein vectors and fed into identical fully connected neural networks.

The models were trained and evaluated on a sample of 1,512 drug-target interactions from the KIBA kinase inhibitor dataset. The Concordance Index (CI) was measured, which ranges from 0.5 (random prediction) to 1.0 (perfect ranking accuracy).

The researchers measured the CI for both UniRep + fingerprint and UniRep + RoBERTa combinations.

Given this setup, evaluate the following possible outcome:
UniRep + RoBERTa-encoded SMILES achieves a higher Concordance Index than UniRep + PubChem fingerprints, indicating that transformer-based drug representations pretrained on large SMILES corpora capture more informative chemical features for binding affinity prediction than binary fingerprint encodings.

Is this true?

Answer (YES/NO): NO